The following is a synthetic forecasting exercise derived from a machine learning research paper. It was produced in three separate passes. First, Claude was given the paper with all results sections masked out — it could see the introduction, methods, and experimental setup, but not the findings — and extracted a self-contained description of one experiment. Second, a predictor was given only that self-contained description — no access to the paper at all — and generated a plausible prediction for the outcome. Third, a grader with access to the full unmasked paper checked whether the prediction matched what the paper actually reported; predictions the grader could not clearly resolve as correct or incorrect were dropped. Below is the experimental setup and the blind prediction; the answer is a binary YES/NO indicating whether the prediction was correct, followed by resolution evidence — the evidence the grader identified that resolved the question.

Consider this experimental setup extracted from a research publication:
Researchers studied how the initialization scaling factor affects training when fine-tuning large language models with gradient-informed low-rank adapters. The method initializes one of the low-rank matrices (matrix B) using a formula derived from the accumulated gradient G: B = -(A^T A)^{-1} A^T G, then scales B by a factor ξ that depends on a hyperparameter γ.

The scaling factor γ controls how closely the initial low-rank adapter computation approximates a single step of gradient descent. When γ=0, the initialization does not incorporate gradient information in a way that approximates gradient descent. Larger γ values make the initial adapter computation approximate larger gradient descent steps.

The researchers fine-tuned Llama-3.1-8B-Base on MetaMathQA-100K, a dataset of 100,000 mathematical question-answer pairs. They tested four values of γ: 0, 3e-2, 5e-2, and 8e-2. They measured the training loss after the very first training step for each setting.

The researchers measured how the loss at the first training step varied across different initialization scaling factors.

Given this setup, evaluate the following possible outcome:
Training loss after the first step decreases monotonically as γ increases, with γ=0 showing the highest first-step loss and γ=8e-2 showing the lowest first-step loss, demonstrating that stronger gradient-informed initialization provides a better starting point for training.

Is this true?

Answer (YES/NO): YES